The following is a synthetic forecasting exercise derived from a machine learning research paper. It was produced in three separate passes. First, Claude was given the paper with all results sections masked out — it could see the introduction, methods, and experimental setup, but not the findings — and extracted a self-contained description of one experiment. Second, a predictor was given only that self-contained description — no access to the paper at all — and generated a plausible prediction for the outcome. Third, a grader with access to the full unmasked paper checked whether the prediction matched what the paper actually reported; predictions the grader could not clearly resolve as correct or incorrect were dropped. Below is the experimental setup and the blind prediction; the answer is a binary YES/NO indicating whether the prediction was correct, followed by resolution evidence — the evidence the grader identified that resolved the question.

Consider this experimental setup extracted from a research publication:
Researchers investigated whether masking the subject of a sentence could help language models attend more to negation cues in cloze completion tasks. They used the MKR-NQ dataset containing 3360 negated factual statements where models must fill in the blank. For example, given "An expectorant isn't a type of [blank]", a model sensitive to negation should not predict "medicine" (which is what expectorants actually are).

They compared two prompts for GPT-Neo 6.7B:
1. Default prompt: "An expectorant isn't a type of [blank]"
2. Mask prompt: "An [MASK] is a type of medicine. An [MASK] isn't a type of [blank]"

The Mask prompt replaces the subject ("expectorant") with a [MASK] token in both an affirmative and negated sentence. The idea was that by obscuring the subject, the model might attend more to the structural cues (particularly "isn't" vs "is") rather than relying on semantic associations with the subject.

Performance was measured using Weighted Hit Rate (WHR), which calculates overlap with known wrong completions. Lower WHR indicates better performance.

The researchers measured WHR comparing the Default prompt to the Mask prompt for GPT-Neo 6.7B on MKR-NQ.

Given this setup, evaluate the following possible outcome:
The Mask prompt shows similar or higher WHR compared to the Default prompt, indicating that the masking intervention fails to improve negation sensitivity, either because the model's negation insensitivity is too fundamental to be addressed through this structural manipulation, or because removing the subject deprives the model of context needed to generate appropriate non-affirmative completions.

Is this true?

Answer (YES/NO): YES